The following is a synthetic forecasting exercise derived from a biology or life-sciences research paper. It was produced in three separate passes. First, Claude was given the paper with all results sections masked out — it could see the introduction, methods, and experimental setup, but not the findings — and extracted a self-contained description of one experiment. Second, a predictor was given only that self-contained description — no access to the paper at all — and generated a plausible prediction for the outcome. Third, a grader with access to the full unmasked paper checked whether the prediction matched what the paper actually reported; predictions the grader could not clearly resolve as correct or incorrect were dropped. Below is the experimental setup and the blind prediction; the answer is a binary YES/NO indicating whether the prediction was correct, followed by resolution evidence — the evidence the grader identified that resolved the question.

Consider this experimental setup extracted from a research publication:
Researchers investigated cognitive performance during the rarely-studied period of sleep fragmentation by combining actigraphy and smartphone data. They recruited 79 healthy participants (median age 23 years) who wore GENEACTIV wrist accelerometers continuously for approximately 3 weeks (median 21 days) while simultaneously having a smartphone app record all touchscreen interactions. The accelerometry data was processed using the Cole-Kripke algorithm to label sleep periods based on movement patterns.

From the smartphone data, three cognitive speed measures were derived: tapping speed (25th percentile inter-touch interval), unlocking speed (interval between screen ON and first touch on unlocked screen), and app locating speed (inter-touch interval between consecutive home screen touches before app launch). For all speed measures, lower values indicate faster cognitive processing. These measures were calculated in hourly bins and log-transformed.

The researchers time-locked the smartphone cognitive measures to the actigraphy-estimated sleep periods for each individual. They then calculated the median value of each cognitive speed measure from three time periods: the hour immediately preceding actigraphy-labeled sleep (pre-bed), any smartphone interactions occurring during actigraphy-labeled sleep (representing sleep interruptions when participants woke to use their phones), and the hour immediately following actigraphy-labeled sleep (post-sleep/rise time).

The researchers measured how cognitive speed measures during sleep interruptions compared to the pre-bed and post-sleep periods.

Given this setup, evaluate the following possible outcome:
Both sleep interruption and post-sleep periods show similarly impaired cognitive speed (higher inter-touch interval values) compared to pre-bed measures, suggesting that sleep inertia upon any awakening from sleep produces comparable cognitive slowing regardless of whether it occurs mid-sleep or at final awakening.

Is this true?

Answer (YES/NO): NO